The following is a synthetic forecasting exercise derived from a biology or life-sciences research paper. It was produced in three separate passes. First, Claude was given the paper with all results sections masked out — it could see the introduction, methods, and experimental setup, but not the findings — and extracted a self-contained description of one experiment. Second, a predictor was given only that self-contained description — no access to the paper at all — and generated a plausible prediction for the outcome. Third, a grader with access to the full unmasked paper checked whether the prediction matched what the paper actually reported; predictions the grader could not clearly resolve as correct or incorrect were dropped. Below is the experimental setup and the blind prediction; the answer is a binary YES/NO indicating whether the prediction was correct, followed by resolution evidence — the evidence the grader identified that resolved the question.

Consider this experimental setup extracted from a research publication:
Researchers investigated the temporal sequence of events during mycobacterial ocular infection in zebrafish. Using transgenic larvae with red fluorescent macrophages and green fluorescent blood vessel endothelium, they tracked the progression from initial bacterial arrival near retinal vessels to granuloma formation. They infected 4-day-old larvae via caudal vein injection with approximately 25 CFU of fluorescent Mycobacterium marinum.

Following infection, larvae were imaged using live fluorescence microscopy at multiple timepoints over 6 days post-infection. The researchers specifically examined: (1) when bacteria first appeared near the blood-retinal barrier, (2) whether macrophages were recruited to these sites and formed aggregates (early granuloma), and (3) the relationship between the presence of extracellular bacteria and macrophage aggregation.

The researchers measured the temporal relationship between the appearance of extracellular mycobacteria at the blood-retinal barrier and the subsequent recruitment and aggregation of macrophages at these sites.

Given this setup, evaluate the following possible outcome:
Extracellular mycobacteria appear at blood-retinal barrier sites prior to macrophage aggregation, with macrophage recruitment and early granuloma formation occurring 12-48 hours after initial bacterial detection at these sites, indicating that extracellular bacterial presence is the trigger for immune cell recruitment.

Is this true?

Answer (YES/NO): NO